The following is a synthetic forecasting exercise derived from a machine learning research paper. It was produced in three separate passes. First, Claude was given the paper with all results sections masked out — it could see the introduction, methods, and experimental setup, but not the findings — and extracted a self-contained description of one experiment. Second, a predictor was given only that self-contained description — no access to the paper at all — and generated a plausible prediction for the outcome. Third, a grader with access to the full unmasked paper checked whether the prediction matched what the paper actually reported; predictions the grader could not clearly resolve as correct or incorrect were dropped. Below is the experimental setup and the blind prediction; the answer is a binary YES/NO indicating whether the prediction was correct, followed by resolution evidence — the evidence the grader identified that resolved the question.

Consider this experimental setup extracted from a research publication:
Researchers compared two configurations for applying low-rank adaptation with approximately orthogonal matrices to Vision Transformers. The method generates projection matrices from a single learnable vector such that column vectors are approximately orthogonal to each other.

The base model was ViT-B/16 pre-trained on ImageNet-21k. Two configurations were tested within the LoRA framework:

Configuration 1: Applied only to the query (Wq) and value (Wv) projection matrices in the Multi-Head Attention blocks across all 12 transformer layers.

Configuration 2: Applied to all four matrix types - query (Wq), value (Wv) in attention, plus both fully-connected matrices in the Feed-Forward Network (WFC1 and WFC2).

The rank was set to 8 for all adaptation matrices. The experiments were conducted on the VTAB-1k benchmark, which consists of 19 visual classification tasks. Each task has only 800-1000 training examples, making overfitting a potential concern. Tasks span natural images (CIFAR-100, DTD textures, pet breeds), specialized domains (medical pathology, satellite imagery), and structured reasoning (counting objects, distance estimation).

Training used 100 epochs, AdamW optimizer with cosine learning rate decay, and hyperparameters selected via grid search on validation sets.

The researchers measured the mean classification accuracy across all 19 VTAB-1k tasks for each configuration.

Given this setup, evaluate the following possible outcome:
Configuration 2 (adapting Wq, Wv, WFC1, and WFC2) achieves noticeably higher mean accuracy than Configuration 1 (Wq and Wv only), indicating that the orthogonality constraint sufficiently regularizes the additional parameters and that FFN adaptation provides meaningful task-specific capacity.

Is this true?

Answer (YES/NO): NO